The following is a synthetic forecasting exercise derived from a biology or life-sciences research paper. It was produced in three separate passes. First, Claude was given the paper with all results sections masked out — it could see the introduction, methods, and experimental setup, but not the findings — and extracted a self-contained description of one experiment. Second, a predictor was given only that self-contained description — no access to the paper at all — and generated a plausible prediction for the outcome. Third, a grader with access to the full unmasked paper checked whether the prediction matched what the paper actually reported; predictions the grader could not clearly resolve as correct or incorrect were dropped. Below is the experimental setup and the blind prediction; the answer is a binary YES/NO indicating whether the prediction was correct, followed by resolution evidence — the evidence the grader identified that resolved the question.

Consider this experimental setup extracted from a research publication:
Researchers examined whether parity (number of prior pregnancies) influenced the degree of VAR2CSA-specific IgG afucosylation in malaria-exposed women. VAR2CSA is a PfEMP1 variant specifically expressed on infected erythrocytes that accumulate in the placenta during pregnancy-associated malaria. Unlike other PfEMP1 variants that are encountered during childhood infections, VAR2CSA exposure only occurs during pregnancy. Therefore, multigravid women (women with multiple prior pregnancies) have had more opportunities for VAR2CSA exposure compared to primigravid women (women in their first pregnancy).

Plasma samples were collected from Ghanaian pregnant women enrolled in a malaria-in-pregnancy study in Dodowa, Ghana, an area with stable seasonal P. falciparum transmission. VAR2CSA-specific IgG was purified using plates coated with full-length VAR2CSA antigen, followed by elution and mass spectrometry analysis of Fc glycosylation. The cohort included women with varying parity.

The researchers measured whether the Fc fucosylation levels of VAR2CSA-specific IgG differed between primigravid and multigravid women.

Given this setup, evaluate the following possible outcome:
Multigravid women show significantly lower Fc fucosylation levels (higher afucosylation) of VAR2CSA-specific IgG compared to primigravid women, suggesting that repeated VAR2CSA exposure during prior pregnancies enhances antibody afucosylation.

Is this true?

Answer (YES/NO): YES